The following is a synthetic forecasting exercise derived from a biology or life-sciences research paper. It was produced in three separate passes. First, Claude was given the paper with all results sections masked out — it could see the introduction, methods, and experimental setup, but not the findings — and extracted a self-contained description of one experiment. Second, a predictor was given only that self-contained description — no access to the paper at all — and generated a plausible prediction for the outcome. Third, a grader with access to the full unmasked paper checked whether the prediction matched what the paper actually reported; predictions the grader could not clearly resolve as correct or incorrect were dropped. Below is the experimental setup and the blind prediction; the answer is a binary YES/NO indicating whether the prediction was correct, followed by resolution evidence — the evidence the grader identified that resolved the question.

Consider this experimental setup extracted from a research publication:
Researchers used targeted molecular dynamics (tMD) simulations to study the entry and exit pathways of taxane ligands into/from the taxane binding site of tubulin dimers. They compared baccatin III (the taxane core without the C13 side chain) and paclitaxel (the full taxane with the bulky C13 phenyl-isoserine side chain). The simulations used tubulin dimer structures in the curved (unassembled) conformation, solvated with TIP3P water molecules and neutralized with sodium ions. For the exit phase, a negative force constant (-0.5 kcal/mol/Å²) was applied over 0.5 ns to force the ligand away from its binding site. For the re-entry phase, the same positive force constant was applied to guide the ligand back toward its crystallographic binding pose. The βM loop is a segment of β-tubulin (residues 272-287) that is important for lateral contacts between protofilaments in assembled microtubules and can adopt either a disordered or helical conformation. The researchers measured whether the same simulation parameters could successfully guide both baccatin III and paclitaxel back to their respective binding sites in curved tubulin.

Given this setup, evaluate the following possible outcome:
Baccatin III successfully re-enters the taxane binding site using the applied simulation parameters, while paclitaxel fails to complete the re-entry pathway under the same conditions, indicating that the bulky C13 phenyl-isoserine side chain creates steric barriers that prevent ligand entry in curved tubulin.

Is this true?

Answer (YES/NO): YES